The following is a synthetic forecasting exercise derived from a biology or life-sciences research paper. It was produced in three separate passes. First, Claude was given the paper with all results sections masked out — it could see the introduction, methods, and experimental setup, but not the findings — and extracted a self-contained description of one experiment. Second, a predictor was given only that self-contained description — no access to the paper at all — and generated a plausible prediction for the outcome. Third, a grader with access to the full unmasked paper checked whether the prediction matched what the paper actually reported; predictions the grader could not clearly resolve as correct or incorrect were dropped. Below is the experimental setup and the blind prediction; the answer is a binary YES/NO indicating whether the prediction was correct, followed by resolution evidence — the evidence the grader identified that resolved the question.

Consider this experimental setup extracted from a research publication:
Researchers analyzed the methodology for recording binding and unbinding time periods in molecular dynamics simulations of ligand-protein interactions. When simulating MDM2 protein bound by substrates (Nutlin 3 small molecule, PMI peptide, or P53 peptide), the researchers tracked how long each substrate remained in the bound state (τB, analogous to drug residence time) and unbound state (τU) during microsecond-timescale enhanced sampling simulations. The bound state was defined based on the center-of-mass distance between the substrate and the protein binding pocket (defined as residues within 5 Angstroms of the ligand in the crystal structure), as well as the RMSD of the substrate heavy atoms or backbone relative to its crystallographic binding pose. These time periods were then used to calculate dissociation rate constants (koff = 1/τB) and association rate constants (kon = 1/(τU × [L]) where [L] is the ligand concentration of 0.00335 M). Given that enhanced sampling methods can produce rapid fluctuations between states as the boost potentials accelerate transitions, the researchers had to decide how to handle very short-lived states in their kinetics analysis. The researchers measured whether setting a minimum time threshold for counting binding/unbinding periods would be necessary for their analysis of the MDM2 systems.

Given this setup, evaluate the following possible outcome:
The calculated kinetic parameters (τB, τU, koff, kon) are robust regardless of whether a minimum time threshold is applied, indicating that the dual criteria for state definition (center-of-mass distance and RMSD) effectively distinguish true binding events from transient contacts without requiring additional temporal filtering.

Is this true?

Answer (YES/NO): NO